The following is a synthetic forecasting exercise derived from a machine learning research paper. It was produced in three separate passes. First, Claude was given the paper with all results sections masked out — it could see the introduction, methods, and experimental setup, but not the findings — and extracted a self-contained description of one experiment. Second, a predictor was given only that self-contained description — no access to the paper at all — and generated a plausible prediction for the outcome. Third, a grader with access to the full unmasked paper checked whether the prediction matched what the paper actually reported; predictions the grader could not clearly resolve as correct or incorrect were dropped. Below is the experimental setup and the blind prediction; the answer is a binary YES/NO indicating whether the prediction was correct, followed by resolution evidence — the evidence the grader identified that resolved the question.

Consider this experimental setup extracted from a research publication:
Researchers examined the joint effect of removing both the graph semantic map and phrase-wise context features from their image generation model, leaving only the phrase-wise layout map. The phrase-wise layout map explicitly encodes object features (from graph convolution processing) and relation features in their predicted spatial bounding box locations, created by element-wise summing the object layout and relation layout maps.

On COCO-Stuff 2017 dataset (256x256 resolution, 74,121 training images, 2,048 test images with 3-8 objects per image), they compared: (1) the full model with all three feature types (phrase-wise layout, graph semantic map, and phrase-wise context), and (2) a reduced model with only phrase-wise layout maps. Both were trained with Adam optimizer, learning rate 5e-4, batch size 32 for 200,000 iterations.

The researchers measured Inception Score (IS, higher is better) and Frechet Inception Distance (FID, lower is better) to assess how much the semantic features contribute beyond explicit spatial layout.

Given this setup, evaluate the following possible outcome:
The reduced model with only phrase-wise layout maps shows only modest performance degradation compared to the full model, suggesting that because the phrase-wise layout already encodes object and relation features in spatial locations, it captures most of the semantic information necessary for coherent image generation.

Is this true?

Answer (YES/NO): NO